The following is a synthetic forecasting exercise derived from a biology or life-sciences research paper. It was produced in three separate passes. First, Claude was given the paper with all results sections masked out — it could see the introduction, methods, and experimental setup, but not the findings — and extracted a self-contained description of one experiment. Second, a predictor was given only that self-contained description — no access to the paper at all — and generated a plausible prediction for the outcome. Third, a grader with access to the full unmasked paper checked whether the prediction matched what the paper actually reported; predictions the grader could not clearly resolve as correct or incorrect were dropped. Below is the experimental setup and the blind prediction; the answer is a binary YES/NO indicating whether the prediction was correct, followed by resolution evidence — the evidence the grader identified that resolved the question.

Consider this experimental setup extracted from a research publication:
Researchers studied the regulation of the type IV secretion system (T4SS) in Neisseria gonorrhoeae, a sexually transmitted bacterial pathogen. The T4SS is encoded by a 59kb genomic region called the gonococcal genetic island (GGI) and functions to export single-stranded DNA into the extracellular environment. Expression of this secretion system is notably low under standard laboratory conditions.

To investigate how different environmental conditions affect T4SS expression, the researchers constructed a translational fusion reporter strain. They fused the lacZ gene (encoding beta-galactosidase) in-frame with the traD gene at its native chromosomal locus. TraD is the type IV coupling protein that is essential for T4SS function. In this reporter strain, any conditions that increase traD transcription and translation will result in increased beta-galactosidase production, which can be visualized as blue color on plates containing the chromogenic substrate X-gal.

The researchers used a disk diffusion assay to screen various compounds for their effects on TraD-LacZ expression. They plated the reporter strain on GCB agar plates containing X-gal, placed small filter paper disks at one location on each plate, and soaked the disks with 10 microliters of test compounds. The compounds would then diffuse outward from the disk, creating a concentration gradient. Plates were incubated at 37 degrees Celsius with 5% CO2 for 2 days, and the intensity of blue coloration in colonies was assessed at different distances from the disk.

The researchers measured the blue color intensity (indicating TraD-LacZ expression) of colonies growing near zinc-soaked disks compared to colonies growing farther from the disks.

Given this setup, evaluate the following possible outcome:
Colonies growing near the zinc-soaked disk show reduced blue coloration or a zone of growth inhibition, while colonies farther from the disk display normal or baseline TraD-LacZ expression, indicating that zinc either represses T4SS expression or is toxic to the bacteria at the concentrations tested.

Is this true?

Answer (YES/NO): NO